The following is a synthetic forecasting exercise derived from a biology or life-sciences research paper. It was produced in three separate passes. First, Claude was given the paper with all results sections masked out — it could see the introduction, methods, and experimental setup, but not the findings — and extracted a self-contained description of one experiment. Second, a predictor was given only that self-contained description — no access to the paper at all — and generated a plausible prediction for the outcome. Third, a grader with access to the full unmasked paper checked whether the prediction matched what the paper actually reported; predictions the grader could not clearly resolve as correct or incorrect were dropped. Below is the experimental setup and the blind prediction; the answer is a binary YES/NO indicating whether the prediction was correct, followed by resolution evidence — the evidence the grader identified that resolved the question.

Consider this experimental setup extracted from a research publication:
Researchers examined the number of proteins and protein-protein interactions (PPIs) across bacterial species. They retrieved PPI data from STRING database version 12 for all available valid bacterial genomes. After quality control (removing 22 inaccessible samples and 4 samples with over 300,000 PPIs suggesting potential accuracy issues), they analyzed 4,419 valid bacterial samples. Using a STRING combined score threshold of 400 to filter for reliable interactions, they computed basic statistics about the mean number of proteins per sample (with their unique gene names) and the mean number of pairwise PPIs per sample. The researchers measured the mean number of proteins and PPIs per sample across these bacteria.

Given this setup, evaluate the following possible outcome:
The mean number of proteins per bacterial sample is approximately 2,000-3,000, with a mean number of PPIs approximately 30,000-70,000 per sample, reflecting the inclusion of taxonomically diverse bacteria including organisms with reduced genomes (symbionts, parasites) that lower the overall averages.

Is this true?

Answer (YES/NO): NO